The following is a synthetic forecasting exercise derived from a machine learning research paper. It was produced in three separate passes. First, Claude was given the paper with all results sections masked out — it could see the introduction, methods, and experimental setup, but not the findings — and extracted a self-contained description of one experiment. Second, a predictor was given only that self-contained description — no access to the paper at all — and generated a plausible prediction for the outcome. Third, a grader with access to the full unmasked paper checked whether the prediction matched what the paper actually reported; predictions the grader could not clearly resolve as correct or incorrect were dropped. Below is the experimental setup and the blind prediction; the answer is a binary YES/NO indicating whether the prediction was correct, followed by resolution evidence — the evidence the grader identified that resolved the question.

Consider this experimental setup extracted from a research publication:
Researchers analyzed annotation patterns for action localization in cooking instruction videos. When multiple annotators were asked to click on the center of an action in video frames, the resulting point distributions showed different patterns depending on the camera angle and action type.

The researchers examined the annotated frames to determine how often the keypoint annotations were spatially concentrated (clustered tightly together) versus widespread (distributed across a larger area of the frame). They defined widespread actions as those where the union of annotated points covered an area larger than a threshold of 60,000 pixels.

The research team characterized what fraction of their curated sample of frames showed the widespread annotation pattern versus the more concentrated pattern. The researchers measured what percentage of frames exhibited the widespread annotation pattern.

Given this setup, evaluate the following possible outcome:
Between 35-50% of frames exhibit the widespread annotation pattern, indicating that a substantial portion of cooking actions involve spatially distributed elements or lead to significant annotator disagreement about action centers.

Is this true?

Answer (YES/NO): NO